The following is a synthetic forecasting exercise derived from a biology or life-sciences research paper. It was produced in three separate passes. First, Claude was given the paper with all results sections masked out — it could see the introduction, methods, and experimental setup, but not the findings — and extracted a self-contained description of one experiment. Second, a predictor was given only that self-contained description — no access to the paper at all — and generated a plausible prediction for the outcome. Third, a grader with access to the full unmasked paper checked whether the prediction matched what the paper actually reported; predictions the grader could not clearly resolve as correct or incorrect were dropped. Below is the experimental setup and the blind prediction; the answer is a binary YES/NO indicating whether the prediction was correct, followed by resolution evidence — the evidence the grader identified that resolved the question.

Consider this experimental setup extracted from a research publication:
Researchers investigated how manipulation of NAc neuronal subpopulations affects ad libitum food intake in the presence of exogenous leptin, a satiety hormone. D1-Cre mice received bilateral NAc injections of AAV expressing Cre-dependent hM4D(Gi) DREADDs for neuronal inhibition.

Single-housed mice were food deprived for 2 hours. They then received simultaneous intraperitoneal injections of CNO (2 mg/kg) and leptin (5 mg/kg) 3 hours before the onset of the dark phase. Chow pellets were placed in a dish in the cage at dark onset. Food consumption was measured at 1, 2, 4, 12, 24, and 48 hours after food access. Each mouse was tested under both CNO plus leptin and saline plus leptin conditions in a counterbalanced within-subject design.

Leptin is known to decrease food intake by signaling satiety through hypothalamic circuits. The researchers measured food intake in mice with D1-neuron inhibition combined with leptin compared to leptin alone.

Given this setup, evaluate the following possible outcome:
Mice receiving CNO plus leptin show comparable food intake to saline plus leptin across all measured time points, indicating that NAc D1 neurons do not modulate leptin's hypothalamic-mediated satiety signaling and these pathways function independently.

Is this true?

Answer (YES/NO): NO